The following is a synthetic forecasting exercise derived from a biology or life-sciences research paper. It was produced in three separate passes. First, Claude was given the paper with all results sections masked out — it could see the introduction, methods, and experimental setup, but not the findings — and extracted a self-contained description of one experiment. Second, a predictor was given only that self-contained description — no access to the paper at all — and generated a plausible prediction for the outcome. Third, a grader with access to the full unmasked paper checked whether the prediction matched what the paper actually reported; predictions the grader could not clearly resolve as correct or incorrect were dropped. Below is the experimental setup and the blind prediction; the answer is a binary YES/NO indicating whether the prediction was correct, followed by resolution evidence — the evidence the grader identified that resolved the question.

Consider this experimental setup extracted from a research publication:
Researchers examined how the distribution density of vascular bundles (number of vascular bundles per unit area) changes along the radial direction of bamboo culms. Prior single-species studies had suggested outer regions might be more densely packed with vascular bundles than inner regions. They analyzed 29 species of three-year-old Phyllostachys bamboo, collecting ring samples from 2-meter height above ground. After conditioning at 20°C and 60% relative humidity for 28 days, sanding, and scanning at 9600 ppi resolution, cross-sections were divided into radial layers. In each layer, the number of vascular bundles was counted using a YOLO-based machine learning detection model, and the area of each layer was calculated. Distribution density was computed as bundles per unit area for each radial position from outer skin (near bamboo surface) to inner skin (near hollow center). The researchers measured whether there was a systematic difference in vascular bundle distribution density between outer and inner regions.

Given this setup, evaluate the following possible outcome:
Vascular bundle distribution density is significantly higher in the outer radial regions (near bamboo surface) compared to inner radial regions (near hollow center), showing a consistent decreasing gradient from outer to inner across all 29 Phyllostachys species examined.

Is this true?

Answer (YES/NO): YES